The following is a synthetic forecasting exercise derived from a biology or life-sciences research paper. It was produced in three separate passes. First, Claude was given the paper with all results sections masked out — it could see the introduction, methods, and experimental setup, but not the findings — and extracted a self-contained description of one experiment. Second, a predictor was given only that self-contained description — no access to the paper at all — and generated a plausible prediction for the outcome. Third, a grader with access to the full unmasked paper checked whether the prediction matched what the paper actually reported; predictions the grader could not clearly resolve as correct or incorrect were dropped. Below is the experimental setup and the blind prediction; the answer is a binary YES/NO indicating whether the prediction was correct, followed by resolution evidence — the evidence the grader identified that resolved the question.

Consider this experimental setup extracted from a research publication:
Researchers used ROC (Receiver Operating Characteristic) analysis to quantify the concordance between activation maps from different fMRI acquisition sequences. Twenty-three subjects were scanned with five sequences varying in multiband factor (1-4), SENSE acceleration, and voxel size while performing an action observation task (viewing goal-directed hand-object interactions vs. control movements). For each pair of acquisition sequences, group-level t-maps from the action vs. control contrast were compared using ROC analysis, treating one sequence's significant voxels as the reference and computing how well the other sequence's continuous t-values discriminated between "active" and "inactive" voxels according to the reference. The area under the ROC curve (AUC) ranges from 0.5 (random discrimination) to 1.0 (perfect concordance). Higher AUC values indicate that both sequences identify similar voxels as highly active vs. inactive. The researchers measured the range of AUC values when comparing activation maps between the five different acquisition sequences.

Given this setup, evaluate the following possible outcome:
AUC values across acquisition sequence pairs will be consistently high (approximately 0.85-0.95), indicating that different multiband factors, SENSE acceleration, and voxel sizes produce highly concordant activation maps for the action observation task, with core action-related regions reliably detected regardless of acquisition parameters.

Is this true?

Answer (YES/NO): NO